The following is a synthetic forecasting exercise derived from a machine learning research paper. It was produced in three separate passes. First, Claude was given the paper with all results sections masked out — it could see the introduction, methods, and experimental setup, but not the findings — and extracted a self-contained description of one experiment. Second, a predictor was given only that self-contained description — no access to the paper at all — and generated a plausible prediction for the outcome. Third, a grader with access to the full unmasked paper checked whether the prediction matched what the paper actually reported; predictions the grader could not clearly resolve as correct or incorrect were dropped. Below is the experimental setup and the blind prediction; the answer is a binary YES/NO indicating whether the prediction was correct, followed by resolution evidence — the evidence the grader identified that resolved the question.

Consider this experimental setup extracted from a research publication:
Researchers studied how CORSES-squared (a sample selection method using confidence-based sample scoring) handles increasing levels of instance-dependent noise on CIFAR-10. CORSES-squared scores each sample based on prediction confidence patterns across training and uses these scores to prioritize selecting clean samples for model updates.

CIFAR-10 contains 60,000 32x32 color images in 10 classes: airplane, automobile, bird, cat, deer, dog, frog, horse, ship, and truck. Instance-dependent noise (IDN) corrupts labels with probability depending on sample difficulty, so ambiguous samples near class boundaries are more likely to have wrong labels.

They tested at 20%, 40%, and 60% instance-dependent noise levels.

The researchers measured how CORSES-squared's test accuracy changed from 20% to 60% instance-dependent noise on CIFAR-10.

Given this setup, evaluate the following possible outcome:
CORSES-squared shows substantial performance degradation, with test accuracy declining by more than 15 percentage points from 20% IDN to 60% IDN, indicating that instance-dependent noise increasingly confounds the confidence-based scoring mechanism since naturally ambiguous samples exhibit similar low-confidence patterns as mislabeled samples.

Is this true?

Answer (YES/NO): NO